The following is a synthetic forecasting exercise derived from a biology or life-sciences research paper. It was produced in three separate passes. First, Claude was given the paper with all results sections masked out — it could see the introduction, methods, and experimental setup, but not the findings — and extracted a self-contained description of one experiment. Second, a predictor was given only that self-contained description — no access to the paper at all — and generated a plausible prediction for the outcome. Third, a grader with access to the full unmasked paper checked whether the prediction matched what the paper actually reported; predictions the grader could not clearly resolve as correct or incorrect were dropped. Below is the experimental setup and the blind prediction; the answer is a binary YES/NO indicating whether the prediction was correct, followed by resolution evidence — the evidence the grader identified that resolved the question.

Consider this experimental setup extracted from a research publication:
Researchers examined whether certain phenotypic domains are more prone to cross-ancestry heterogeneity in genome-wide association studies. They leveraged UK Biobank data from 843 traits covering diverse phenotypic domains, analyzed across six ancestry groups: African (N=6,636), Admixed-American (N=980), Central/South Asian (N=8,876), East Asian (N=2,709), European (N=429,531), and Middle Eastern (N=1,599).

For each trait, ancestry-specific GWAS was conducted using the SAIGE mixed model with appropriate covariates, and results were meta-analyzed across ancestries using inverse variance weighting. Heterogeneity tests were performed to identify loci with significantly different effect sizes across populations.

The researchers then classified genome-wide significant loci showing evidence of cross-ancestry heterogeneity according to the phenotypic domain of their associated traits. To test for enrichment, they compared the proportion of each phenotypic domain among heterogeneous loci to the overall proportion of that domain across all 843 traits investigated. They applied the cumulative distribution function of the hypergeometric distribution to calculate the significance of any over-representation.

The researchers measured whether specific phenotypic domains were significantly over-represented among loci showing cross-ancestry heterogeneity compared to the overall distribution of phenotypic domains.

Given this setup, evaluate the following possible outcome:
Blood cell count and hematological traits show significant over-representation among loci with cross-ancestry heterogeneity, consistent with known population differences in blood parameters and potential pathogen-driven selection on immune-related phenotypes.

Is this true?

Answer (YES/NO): NO